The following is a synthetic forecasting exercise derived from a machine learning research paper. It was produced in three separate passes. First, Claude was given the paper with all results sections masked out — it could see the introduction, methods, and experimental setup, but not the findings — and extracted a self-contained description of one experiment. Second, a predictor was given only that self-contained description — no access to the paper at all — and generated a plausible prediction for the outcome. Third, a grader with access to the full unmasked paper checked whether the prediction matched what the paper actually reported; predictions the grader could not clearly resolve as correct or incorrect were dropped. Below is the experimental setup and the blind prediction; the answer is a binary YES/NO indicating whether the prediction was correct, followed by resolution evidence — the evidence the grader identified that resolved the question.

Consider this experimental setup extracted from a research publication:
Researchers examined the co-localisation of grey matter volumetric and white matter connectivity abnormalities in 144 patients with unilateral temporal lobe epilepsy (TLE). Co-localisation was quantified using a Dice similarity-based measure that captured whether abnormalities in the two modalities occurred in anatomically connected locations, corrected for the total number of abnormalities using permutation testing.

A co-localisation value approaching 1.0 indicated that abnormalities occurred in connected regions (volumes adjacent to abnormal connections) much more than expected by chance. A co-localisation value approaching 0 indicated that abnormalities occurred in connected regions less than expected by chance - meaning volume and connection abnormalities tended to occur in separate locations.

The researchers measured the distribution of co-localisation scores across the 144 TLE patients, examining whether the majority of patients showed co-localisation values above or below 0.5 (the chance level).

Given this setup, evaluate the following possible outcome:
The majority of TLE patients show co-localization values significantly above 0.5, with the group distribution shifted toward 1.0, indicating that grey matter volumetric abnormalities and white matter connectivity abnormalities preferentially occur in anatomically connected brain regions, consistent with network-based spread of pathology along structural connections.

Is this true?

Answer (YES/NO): NO